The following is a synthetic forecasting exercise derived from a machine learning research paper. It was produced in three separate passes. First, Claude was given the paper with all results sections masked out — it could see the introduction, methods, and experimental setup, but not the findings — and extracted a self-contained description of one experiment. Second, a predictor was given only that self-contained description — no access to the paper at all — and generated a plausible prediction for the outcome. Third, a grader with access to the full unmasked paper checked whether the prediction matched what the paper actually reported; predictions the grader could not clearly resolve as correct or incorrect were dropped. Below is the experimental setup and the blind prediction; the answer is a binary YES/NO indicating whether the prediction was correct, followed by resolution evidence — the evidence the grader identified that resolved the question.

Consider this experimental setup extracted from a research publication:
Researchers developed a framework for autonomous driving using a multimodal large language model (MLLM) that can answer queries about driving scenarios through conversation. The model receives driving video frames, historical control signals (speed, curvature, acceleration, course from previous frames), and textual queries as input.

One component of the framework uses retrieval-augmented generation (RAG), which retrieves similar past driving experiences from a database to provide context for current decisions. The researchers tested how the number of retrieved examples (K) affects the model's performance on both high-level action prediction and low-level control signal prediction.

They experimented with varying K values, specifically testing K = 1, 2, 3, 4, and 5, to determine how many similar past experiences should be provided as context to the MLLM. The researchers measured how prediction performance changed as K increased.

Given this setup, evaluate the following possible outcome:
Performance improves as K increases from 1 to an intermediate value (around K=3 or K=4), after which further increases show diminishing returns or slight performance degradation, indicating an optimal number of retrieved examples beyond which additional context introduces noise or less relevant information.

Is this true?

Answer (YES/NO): NO